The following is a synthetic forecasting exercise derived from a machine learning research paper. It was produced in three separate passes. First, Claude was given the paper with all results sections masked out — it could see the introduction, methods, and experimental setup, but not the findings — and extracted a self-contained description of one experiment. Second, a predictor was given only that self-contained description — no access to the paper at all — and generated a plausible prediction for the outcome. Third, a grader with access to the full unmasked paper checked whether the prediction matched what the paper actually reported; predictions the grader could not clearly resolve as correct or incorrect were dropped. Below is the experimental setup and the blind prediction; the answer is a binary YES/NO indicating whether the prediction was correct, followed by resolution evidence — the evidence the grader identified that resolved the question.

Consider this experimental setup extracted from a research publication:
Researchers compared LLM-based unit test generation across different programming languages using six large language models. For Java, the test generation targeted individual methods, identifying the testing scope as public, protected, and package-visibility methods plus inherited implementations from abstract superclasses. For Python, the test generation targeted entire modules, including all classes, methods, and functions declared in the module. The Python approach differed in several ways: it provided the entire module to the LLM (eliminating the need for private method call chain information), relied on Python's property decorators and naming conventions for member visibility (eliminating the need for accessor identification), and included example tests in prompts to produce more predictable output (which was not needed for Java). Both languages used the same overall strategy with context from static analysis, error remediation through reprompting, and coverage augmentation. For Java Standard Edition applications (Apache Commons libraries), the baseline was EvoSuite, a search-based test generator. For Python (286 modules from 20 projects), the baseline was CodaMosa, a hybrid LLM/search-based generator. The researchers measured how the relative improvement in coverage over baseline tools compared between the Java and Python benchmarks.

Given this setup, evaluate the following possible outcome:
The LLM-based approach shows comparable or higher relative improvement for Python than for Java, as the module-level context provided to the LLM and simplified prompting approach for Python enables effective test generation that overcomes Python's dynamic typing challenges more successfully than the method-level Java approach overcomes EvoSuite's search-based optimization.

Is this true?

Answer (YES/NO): YES